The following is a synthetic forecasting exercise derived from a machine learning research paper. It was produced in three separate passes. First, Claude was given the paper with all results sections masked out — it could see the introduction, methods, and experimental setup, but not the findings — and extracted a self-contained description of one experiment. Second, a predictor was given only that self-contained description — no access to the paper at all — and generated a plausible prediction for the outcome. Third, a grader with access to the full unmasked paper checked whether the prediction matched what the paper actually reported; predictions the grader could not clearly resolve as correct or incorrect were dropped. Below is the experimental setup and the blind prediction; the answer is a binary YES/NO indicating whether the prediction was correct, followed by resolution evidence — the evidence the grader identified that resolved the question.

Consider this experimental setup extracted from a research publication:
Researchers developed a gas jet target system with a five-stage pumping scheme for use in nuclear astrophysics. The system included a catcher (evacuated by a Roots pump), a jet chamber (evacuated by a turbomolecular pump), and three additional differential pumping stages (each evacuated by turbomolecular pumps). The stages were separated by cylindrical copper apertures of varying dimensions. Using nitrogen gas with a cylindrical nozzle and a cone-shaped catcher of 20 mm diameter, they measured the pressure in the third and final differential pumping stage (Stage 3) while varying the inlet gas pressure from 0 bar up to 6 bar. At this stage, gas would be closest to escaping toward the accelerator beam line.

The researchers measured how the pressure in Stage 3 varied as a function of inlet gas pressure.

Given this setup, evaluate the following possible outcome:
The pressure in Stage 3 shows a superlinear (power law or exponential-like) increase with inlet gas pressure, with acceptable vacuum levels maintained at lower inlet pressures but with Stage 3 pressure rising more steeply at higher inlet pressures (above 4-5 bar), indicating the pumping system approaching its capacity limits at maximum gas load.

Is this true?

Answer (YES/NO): NO